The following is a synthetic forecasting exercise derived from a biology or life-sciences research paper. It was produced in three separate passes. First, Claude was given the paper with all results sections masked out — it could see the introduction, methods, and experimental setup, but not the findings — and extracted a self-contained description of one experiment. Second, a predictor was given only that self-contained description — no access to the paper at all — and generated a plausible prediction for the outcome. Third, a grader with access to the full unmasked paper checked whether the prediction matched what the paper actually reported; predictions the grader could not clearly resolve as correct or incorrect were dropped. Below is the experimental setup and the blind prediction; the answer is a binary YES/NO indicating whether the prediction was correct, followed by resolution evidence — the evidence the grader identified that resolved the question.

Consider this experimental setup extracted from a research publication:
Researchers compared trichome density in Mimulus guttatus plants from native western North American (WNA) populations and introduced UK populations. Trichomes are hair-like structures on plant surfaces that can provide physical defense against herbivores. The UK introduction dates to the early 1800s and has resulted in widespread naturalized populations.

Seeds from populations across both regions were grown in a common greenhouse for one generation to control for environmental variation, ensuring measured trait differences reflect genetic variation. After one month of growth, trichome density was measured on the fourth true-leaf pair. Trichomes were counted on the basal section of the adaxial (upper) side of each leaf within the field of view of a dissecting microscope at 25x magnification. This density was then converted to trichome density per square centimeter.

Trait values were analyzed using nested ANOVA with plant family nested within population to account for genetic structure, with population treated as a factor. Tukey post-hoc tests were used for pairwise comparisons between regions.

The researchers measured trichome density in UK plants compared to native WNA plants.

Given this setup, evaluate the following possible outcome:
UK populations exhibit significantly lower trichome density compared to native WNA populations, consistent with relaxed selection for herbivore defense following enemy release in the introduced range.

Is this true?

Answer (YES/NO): NO